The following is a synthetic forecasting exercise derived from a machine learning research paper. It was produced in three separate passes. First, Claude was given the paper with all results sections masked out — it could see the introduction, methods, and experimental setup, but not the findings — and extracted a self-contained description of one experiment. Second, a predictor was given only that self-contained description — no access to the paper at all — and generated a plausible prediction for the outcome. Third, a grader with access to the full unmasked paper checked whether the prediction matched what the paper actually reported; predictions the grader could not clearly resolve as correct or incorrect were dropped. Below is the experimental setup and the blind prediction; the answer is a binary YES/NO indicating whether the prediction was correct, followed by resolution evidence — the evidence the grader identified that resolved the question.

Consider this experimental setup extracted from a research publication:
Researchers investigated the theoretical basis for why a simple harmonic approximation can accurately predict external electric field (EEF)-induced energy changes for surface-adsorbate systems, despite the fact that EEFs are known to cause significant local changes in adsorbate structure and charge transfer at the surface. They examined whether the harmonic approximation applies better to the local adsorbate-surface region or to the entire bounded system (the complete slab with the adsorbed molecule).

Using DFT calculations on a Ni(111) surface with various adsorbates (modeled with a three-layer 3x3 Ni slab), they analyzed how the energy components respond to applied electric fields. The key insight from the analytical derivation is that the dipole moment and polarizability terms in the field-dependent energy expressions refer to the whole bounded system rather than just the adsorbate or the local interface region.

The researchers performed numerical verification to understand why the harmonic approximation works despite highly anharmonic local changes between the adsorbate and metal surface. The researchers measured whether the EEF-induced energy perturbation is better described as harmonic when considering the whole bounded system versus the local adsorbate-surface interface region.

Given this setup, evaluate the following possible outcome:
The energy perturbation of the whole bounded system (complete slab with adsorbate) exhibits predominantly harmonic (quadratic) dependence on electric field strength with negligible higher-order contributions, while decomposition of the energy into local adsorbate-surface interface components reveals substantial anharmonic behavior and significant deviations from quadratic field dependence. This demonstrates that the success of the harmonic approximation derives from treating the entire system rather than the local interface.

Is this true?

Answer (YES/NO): YES